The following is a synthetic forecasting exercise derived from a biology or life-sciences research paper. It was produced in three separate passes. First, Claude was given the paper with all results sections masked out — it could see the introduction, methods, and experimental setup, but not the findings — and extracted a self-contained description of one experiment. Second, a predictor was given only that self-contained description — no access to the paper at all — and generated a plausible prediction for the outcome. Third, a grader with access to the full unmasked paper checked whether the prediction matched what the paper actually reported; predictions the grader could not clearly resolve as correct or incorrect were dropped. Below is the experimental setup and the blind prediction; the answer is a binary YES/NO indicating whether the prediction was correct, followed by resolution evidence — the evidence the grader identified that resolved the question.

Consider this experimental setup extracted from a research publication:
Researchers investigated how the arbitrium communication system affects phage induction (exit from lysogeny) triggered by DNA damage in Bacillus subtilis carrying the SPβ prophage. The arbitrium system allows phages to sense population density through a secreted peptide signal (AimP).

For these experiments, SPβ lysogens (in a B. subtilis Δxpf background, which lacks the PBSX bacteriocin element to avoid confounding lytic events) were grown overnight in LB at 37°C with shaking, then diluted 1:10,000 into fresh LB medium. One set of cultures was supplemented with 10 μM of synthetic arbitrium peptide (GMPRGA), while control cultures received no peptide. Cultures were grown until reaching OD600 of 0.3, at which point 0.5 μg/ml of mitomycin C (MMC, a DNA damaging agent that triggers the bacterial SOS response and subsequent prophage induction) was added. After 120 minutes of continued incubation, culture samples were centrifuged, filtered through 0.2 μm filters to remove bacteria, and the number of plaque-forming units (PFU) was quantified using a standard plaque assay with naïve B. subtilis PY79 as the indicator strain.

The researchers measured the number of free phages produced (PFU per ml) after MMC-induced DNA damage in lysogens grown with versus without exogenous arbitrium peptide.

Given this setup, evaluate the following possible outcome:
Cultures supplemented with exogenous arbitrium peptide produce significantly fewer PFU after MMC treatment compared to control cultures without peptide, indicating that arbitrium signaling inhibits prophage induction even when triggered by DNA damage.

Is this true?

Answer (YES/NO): YES